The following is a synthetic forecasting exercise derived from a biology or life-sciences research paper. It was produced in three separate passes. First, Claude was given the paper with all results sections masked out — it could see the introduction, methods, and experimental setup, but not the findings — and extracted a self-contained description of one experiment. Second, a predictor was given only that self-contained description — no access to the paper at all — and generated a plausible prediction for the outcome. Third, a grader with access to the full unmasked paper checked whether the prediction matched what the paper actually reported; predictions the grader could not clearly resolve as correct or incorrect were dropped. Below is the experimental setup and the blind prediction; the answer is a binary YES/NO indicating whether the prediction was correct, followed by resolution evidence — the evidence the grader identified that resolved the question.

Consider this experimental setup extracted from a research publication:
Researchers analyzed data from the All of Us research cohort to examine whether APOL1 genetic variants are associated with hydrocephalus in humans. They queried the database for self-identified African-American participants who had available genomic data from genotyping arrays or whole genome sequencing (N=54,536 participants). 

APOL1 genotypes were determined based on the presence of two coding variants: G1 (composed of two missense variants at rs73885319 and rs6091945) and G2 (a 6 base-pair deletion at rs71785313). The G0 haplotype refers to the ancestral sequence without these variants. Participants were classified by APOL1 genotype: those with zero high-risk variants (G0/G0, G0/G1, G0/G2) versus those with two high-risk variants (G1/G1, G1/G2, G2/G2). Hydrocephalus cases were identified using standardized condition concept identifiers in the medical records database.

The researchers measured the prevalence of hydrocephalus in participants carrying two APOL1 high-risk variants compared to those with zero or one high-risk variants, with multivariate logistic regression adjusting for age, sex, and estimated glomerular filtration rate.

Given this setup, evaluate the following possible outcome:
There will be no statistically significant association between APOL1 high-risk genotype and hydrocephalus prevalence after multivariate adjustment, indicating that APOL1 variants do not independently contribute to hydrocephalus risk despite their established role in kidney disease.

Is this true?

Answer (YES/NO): NO